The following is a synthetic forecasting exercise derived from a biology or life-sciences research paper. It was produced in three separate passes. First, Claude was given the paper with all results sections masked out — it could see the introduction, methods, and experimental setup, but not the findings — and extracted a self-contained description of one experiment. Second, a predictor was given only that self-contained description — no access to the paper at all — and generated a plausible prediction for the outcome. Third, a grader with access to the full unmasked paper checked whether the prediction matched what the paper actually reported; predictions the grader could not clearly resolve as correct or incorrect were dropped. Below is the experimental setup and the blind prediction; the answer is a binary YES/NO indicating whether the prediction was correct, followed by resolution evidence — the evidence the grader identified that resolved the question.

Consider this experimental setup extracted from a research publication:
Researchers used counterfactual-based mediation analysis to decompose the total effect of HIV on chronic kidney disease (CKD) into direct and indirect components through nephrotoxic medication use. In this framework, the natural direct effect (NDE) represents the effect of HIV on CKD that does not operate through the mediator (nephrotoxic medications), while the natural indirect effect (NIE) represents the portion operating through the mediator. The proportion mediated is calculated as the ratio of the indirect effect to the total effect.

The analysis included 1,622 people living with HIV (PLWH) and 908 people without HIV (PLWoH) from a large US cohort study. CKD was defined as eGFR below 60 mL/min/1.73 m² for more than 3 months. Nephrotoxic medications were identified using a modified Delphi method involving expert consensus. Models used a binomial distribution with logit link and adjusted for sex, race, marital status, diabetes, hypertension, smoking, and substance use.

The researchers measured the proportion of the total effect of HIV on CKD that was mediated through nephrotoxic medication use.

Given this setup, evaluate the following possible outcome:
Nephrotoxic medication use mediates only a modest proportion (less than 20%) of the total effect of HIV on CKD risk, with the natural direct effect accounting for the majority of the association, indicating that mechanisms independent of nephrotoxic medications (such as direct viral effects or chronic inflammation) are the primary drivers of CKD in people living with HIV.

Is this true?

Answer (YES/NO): YES